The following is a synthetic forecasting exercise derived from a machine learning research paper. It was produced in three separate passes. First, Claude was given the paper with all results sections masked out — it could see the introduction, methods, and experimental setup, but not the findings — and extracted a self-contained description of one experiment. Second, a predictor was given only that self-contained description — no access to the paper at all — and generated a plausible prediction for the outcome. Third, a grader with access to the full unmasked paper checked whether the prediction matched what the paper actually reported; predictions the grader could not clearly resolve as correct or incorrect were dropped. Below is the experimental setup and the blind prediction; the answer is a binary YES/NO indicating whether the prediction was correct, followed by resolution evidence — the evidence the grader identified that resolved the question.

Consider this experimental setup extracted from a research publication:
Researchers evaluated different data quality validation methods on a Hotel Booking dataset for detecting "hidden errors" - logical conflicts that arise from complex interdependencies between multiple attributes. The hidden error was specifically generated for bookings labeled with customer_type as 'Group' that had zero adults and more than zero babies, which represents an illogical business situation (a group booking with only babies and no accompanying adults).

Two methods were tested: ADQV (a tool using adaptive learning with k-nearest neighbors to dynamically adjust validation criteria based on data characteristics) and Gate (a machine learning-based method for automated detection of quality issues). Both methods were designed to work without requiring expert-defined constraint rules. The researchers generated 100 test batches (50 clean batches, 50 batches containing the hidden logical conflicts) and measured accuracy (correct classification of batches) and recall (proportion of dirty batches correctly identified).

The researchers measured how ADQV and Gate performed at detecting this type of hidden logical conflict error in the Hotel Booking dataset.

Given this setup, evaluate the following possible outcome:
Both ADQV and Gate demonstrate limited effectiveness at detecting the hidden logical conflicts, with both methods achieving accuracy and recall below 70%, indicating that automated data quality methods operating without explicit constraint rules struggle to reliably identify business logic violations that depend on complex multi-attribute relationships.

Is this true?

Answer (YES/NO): NO